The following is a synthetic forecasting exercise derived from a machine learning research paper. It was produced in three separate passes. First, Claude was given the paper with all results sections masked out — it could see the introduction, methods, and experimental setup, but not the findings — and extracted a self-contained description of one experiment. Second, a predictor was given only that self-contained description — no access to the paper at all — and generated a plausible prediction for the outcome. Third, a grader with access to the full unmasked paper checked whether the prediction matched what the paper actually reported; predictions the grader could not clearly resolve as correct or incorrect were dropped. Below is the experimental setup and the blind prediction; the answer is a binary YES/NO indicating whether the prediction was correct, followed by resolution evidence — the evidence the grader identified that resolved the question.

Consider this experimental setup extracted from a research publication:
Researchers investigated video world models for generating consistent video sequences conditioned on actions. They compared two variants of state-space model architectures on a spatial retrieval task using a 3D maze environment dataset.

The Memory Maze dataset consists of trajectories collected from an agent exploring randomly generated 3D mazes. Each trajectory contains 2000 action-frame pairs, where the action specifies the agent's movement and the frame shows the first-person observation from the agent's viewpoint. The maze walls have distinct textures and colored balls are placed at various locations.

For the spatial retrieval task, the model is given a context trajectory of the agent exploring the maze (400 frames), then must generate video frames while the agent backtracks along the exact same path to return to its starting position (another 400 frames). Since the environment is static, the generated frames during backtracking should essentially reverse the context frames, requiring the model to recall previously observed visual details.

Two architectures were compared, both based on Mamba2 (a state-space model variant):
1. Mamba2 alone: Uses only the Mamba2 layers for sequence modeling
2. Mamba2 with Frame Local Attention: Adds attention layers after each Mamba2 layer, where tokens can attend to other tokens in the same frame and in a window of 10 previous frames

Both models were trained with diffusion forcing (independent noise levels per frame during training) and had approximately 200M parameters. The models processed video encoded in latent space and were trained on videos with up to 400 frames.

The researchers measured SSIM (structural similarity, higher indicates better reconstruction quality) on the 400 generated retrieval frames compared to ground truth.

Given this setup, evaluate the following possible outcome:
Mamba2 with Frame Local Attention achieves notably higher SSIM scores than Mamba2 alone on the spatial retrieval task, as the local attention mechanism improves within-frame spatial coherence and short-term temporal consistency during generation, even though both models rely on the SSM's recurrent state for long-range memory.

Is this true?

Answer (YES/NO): NO